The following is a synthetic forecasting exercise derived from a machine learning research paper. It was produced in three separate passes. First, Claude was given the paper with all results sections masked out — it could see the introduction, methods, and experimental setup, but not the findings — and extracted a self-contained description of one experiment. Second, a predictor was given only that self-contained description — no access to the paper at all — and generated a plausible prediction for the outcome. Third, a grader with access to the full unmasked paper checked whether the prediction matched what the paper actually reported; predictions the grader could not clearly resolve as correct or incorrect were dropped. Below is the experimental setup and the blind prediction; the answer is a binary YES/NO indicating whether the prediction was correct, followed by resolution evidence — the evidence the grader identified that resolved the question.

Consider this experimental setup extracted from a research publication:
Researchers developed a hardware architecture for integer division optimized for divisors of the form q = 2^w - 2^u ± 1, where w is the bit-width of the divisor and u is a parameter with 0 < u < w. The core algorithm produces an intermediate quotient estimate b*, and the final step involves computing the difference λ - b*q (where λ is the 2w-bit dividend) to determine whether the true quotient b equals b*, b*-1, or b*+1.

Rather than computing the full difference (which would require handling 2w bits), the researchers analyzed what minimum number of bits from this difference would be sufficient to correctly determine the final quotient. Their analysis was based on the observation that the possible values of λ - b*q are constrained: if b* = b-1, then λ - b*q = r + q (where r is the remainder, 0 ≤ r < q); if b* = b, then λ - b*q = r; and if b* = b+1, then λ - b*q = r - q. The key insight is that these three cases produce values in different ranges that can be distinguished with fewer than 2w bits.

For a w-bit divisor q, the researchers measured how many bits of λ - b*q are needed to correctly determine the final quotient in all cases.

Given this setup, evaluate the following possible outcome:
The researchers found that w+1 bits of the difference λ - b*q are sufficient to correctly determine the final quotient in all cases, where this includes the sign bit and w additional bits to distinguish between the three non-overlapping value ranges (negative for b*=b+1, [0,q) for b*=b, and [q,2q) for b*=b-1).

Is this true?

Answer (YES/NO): NO